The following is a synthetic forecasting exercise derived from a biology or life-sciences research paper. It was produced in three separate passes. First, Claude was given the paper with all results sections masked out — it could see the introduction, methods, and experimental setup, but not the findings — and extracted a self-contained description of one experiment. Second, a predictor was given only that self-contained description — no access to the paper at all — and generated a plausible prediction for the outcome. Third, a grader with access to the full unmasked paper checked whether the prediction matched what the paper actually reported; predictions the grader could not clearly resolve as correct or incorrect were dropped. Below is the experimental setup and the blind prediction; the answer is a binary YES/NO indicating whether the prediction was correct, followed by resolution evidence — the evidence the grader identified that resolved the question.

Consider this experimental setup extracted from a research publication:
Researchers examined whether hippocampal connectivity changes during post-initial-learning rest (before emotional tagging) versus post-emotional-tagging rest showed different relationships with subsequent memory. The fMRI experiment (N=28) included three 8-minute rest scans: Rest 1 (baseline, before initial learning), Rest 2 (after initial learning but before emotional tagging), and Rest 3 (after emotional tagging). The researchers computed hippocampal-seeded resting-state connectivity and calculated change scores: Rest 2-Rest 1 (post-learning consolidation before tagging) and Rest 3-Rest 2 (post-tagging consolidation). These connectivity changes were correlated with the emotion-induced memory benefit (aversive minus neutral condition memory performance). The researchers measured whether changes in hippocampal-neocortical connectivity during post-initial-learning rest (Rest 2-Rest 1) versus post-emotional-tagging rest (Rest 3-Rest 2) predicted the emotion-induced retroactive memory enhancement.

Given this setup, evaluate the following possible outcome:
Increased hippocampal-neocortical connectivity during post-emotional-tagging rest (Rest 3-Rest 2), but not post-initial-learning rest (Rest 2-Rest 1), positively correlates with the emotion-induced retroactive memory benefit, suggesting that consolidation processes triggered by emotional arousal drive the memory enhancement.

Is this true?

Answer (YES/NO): NO